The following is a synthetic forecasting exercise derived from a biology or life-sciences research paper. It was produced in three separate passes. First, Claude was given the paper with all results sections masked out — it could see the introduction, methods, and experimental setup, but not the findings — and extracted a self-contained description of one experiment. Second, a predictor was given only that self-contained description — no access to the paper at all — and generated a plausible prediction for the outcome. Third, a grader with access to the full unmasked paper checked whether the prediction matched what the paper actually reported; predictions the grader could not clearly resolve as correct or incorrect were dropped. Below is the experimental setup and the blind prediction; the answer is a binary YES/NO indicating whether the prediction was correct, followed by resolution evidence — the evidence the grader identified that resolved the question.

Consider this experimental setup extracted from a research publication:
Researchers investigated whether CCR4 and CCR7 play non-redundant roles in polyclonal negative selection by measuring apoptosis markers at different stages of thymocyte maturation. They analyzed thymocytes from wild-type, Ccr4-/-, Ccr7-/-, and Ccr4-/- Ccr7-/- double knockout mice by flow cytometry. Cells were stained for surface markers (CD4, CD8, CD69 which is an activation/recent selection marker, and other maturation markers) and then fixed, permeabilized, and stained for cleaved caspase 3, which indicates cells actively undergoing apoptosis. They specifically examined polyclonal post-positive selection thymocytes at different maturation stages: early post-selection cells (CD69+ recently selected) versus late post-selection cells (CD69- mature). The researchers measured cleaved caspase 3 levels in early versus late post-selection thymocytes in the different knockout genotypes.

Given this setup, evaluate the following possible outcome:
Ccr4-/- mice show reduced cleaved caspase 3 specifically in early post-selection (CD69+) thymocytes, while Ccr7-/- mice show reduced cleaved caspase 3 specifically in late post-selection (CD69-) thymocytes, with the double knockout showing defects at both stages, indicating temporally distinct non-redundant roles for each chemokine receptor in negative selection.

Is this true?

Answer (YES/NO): NO